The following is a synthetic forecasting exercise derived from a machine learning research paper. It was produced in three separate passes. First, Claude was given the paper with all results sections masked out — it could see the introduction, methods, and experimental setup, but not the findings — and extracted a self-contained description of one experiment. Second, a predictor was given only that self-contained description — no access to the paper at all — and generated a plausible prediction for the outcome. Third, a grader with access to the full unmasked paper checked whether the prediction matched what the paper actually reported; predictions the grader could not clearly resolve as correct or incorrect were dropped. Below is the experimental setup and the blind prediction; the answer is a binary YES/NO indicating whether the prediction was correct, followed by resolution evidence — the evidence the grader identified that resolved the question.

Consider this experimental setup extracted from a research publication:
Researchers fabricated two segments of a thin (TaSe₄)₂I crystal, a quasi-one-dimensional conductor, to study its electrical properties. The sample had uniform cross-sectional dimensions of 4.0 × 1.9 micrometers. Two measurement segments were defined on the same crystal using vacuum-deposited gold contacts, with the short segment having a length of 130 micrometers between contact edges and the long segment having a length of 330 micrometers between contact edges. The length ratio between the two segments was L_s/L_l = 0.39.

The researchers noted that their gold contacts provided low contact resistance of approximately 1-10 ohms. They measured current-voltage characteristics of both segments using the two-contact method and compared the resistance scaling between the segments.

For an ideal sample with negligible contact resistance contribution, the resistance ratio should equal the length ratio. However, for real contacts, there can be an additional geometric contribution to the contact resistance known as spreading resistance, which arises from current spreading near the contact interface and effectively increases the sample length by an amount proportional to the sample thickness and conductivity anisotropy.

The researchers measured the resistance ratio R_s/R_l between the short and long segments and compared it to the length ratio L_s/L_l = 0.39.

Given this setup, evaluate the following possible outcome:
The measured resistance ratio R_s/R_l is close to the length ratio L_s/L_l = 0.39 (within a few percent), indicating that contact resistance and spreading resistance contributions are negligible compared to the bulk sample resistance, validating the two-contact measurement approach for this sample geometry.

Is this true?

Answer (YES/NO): NO